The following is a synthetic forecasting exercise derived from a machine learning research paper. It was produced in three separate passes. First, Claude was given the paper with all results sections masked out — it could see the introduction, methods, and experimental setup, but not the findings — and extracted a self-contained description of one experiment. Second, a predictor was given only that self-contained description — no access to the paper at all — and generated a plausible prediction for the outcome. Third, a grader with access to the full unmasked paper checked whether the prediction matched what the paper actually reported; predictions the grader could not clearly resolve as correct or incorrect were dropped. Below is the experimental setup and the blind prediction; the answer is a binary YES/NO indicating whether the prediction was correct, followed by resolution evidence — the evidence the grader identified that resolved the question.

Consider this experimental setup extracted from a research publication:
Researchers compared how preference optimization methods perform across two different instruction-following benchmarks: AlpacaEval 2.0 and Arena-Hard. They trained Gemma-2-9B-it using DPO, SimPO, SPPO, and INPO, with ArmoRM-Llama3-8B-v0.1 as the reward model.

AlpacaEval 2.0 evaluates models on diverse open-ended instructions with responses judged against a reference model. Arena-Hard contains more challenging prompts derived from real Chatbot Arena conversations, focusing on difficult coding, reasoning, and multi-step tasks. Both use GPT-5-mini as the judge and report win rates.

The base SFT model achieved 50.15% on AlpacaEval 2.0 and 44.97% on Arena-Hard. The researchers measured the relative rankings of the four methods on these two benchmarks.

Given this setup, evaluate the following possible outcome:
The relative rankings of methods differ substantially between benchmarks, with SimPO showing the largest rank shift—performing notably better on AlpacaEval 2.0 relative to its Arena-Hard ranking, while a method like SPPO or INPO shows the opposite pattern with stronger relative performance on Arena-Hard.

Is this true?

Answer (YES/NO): NO